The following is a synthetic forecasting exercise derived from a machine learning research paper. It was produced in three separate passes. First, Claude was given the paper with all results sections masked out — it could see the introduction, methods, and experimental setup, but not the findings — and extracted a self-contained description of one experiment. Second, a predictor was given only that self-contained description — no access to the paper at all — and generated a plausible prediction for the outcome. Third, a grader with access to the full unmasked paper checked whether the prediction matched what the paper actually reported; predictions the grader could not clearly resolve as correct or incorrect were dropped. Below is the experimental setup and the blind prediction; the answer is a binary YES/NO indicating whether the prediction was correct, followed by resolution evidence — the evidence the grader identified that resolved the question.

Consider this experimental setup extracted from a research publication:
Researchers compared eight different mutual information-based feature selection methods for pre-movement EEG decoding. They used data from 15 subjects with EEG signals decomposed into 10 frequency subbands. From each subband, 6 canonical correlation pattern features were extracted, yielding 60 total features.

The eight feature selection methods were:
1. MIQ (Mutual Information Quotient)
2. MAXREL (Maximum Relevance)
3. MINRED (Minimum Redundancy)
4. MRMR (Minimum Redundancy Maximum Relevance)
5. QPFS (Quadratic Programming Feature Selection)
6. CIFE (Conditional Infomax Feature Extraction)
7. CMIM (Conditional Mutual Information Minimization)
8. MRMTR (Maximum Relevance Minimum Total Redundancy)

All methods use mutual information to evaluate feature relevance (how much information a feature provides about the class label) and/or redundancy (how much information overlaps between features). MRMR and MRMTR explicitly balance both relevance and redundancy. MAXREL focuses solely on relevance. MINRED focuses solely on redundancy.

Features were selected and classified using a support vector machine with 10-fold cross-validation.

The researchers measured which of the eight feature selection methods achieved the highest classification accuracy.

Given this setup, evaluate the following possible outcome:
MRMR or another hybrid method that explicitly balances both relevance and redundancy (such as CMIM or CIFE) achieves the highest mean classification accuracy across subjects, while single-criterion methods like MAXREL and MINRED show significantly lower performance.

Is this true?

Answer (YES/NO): NO